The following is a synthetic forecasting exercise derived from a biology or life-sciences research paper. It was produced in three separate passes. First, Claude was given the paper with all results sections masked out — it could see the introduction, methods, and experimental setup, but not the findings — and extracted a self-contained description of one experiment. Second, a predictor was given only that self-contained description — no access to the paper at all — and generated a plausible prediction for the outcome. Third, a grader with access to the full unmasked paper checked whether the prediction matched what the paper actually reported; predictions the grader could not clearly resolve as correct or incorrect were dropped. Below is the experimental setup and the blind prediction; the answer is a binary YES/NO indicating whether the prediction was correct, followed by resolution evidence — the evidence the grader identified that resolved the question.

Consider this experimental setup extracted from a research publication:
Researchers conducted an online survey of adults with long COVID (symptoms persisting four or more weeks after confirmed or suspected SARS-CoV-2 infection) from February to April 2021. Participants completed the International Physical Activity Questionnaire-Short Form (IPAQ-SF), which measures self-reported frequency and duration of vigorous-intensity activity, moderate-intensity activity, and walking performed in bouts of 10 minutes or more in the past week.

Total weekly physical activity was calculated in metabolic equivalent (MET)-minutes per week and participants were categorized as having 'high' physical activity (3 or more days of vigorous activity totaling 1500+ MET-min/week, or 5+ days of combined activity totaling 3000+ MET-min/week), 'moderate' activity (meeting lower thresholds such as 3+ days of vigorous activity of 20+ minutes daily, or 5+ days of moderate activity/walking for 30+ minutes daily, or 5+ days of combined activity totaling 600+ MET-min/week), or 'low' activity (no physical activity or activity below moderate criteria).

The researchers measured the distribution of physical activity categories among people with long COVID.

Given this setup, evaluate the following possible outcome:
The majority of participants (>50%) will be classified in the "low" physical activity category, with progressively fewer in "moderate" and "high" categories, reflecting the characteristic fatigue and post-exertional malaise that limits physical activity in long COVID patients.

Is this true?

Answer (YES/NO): YES